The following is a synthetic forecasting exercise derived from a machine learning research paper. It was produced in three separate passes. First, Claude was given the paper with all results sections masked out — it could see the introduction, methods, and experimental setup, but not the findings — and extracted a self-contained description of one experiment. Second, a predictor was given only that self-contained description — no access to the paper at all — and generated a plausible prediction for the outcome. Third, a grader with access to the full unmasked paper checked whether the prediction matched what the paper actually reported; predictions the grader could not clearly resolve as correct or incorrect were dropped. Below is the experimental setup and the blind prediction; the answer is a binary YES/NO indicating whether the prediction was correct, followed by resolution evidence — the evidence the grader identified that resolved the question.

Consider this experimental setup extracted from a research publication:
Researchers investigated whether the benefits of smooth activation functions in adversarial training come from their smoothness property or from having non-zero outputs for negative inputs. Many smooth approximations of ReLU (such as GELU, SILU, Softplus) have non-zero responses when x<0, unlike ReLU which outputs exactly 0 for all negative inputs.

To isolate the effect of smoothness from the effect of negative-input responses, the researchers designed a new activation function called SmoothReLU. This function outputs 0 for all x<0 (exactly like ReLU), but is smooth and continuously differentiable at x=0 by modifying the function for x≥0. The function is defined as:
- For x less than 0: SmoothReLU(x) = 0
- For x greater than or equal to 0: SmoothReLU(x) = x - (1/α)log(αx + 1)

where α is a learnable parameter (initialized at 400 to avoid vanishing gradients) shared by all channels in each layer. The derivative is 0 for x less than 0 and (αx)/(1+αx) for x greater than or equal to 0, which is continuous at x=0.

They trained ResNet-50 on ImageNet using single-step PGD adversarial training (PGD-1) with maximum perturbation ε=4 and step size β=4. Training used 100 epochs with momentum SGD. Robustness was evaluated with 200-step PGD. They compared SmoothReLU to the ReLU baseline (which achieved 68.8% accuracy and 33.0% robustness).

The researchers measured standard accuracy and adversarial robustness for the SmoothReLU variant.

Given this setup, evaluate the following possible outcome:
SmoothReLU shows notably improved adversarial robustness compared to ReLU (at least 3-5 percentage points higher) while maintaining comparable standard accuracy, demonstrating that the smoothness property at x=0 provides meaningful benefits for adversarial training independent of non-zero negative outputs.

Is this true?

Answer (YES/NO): YES